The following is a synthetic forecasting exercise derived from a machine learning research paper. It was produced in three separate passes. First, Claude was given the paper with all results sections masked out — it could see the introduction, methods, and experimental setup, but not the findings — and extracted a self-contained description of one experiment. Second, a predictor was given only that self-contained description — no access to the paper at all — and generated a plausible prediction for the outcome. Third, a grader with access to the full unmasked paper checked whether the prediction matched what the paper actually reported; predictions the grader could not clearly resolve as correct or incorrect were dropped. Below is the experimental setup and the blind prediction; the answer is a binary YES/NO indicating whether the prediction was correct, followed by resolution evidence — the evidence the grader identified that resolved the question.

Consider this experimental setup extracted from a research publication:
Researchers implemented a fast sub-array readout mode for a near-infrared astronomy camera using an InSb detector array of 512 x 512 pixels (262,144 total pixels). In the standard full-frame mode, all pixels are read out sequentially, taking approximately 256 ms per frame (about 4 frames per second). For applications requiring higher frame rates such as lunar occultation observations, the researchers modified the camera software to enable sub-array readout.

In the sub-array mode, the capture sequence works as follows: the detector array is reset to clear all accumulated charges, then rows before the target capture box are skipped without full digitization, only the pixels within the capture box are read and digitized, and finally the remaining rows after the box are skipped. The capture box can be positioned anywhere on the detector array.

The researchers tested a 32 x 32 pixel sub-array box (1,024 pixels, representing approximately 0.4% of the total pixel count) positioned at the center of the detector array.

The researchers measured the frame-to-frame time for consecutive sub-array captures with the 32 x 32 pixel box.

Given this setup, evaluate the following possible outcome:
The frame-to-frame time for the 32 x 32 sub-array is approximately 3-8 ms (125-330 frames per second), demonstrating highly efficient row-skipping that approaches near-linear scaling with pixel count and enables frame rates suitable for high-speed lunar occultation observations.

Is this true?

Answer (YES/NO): NO